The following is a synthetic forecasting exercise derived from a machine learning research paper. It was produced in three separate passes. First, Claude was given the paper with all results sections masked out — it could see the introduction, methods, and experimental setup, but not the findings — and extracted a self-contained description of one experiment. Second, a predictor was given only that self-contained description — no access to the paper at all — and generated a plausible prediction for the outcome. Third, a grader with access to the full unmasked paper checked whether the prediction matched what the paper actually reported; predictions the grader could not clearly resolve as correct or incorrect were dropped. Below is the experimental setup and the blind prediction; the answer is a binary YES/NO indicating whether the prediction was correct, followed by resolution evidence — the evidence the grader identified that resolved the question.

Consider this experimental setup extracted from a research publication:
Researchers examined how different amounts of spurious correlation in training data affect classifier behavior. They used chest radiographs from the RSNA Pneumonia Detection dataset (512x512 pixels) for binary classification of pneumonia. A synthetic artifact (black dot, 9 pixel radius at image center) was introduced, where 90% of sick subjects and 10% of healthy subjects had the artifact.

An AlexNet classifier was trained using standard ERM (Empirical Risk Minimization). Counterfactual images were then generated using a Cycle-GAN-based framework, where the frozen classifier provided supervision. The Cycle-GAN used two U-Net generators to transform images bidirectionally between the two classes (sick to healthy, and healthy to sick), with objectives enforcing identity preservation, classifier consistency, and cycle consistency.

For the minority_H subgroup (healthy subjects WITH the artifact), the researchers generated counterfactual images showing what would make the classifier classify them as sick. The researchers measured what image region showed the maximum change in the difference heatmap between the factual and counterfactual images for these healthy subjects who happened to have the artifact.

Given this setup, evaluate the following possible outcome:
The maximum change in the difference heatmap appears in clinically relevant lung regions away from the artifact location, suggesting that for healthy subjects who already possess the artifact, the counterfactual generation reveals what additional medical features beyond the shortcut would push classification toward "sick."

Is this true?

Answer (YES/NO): NO